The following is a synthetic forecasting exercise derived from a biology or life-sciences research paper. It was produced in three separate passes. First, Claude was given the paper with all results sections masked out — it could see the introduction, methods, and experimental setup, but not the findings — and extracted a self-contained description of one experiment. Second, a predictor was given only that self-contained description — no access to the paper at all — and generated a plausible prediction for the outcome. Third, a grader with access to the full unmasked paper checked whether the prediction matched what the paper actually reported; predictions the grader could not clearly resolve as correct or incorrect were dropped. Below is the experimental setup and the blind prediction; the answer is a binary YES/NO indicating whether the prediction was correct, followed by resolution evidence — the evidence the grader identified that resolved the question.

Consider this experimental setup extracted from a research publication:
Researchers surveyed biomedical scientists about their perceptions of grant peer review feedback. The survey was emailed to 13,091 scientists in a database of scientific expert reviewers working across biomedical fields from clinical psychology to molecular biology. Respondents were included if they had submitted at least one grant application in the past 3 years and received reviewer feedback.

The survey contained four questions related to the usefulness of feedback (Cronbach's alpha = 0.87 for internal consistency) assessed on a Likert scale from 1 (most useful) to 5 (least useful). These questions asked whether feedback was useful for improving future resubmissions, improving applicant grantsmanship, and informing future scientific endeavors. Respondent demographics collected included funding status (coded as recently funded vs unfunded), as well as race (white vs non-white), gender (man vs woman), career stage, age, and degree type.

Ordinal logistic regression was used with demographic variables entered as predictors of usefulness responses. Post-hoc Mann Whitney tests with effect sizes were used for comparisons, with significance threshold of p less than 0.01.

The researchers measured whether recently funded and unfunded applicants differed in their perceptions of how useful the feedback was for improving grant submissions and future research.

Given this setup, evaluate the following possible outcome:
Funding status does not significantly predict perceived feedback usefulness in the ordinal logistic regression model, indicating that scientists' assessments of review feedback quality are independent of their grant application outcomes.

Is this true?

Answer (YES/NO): YES